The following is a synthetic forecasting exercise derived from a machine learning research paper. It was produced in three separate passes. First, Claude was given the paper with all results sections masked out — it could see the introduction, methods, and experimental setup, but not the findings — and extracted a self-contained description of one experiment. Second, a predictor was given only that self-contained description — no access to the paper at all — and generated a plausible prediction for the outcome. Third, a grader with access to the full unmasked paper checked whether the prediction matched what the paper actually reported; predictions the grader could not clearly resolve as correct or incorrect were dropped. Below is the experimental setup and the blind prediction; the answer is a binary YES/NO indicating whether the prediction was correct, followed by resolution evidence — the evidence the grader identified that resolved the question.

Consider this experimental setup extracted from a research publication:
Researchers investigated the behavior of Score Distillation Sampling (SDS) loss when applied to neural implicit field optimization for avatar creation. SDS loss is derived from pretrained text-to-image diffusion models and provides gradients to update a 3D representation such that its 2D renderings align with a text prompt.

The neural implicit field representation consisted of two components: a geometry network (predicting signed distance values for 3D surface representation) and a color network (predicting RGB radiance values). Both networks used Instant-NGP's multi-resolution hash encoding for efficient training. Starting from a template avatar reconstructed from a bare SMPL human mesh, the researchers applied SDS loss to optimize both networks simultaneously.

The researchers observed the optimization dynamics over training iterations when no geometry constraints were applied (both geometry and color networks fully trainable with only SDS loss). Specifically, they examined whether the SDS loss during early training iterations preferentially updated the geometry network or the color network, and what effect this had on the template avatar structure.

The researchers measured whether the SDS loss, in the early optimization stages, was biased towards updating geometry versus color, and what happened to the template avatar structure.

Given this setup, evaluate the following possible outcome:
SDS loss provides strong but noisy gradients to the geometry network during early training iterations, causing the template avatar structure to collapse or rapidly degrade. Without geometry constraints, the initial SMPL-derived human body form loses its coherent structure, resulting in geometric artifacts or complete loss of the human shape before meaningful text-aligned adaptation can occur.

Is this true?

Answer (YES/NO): YES